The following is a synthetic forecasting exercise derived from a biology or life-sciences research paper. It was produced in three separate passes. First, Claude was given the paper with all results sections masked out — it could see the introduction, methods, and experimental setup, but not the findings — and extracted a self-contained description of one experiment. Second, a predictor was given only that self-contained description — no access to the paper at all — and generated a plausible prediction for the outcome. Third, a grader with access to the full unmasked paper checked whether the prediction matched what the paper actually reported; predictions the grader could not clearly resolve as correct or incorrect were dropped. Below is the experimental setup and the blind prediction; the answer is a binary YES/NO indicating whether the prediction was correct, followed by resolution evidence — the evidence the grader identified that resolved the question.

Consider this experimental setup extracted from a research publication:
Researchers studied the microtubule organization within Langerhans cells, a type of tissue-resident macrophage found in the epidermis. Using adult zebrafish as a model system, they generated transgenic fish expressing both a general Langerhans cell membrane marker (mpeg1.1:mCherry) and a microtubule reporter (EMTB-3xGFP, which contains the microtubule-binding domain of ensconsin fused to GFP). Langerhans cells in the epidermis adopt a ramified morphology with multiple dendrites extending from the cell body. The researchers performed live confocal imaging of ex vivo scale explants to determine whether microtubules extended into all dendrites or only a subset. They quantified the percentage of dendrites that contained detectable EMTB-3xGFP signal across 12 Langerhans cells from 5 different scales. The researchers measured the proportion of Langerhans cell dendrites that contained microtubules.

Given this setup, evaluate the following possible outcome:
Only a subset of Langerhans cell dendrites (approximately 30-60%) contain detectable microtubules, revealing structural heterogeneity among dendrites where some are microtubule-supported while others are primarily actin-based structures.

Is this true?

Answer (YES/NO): NO